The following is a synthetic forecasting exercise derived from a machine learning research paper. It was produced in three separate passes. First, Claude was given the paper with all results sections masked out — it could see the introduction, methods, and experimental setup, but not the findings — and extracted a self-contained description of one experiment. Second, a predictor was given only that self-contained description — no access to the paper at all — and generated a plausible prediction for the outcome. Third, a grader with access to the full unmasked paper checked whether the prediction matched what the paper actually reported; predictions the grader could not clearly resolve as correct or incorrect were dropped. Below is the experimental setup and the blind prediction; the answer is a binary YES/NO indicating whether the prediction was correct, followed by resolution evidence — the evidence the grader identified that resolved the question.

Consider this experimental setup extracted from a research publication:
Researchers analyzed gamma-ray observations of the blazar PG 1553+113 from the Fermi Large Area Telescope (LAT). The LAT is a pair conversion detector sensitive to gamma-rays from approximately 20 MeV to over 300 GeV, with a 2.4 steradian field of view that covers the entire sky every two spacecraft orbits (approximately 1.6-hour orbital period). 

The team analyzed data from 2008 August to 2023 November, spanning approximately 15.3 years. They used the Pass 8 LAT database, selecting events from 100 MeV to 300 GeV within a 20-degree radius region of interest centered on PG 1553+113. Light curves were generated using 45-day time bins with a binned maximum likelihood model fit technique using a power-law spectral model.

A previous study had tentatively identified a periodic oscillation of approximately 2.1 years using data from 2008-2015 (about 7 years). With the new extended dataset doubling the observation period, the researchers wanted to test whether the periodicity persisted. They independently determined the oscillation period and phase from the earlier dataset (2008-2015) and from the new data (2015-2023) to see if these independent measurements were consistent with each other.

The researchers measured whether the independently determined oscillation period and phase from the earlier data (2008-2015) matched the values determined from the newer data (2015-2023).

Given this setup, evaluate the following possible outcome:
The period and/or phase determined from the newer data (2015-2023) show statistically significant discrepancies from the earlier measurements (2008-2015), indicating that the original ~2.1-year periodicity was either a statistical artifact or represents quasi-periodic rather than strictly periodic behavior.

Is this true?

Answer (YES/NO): NO